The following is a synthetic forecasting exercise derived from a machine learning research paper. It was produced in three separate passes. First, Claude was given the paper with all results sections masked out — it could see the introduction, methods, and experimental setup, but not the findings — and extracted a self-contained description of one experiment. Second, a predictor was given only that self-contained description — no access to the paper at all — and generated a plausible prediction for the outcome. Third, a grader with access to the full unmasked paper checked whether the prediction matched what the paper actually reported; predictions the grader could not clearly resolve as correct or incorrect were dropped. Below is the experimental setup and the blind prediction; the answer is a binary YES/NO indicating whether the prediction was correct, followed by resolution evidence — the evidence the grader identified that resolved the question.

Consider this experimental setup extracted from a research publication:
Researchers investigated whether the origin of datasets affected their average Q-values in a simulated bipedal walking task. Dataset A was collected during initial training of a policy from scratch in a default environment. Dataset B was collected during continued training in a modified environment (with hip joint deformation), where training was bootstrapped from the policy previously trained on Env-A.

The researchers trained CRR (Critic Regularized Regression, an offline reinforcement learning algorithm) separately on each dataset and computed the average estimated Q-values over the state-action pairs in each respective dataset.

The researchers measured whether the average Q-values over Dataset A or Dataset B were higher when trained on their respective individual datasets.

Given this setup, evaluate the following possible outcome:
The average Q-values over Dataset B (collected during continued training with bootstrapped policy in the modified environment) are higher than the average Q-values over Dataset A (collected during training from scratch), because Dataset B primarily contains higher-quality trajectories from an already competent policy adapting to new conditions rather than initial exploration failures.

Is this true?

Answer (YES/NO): YES